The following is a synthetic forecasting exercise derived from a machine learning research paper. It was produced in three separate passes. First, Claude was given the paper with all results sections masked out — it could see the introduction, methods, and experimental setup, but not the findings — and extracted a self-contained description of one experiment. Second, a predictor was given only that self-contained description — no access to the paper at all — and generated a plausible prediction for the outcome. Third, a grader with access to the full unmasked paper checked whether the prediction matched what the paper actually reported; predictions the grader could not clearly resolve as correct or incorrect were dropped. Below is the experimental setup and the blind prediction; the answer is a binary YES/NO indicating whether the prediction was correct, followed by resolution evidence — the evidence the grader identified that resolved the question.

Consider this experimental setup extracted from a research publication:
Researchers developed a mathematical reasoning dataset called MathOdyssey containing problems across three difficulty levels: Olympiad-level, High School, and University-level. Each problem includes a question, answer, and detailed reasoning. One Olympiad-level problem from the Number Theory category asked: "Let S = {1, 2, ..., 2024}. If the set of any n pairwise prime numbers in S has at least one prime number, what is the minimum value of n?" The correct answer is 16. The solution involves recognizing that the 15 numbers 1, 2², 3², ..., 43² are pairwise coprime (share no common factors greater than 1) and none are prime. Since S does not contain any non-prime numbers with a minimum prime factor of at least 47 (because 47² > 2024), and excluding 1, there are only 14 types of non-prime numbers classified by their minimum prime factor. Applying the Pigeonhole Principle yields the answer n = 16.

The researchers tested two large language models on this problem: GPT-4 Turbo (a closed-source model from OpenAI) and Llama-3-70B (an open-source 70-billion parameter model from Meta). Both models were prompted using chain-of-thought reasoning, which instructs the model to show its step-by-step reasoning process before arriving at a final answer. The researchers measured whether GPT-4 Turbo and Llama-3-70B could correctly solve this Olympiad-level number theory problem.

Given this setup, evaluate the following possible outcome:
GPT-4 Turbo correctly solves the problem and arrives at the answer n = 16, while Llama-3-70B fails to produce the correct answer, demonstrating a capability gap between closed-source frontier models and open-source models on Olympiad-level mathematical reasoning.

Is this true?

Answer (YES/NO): NO